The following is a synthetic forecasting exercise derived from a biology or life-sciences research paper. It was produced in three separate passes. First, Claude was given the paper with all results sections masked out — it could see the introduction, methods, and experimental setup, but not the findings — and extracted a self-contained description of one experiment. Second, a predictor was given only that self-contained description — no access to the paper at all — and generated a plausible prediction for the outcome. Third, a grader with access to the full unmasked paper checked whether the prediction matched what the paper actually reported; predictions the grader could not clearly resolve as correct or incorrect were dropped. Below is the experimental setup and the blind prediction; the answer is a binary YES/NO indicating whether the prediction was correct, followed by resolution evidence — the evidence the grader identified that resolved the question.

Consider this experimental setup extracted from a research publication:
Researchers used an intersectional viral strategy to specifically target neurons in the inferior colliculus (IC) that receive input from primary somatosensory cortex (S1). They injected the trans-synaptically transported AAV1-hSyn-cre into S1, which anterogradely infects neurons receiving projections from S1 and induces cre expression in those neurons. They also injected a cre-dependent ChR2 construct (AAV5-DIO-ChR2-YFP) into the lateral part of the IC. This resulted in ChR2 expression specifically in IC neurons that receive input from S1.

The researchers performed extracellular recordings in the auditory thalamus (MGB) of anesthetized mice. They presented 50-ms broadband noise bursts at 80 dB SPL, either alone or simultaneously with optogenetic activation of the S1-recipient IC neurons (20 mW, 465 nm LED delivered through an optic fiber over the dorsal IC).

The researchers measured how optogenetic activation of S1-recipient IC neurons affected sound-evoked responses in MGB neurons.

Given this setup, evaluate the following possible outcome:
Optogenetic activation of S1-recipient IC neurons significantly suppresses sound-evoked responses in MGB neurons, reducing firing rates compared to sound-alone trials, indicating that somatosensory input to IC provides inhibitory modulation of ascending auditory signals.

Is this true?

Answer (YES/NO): YES